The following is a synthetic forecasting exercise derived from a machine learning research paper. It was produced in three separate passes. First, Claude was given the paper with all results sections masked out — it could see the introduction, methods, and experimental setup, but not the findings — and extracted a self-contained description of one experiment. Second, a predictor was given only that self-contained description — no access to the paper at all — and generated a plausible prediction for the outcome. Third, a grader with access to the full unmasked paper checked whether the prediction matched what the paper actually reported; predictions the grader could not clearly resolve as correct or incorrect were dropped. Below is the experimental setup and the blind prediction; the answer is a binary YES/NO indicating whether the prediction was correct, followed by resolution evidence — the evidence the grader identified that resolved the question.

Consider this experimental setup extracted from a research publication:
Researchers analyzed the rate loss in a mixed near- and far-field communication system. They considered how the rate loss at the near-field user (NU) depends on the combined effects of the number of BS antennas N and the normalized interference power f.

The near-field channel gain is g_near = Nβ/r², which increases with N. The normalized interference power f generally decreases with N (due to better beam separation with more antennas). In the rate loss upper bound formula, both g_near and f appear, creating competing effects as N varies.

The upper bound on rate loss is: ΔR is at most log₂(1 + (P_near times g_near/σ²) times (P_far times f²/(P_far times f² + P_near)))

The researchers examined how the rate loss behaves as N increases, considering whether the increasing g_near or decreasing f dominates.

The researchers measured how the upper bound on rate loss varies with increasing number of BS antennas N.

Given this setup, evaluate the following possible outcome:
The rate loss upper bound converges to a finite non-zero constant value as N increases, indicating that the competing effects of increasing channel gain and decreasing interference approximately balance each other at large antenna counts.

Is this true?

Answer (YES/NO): NO